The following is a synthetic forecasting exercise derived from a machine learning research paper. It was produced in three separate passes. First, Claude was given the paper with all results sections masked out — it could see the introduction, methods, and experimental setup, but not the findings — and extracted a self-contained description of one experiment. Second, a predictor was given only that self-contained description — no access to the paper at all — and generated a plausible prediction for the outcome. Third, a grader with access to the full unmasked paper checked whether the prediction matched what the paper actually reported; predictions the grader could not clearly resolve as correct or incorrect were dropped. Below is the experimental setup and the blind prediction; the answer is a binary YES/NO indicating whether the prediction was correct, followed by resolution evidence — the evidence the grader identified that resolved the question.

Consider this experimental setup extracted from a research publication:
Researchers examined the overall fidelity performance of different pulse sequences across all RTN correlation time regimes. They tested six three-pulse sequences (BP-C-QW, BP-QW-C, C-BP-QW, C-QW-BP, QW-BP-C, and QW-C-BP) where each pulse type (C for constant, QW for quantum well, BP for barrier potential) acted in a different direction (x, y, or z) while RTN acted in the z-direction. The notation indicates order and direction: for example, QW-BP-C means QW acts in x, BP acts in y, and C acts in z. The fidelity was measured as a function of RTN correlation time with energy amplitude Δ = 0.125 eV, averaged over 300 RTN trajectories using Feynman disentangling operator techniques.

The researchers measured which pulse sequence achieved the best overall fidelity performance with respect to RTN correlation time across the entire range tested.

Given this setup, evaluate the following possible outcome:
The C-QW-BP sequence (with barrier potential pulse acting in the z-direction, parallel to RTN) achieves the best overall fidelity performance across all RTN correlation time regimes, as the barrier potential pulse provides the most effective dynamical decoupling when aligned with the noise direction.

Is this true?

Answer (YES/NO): NO